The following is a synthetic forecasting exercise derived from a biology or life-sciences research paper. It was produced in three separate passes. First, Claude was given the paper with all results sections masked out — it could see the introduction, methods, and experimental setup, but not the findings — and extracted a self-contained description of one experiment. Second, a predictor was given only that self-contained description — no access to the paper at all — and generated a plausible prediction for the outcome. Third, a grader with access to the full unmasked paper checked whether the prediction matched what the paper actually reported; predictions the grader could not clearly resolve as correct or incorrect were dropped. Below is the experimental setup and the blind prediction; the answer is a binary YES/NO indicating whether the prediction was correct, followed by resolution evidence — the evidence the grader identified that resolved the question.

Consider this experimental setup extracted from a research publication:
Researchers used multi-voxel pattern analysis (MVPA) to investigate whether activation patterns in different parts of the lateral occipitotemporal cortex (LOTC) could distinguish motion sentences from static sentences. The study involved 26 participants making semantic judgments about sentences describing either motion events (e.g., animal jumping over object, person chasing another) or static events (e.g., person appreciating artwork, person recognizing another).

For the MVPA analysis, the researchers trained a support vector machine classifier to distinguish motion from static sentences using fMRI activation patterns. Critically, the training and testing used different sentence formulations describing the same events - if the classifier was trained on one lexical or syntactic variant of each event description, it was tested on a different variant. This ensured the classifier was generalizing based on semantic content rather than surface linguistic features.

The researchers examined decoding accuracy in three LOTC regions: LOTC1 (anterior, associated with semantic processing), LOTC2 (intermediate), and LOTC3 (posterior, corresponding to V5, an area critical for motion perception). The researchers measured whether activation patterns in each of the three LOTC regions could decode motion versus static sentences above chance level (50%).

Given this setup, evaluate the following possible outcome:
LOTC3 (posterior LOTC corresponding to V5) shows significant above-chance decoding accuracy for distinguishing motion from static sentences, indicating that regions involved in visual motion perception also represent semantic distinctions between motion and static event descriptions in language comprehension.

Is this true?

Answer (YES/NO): YES